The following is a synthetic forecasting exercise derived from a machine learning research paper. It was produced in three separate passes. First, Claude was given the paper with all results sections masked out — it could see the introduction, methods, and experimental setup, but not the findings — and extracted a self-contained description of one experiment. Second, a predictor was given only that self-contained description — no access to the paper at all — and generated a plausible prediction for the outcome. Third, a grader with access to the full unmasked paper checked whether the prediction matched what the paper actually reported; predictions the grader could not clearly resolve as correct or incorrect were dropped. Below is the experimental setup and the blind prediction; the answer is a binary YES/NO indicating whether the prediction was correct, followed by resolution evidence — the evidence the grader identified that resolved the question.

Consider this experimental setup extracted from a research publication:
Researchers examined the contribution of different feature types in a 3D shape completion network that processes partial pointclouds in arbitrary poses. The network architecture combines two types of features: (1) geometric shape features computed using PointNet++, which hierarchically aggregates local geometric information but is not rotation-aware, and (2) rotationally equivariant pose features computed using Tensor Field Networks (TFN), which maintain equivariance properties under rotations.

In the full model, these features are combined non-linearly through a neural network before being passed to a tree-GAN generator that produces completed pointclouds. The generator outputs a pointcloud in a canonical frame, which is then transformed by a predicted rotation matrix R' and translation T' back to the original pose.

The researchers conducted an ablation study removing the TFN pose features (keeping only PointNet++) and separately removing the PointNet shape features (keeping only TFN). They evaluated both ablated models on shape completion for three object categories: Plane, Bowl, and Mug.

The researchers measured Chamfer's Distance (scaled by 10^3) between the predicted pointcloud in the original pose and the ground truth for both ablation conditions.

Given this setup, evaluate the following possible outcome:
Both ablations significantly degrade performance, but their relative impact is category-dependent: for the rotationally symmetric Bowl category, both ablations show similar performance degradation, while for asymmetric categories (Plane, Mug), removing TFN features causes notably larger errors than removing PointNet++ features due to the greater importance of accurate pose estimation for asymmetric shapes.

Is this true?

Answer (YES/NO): NO